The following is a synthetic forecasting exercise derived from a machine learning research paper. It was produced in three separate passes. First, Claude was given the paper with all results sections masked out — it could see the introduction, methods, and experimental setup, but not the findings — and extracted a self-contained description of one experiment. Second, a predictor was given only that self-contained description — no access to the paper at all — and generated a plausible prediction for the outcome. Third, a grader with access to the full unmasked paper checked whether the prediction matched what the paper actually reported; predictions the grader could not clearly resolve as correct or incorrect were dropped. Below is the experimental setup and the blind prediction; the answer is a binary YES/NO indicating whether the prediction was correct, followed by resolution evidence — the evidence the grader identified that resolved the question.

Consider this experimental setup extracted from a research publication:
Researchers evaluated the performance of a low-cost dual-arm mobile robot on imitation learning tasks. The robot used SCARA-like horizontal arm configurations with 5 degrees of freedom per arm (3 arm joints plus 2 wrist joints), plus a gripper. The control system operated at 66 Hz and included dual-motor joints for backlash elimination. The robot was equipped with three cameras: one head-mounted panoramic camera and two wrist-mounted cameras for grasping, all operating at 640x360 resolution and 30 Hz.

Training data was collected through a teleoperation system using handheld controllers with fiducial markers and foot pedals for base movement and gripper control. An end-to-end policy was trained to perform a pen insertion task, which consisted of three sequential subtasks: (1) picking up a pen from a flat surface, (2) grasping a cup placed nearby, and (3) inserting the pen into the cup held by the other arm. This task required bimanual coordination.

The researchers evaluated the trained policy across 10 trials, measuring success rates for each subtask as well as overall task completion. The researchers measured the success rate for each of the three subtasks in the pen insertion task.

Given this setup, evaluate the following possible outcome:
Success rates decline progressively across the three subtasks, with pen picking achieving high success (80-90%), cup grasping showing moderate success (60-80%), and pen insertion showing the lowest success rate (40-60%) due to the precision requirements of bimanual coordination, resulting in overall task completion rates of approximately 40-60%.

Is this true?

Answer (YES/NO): NO